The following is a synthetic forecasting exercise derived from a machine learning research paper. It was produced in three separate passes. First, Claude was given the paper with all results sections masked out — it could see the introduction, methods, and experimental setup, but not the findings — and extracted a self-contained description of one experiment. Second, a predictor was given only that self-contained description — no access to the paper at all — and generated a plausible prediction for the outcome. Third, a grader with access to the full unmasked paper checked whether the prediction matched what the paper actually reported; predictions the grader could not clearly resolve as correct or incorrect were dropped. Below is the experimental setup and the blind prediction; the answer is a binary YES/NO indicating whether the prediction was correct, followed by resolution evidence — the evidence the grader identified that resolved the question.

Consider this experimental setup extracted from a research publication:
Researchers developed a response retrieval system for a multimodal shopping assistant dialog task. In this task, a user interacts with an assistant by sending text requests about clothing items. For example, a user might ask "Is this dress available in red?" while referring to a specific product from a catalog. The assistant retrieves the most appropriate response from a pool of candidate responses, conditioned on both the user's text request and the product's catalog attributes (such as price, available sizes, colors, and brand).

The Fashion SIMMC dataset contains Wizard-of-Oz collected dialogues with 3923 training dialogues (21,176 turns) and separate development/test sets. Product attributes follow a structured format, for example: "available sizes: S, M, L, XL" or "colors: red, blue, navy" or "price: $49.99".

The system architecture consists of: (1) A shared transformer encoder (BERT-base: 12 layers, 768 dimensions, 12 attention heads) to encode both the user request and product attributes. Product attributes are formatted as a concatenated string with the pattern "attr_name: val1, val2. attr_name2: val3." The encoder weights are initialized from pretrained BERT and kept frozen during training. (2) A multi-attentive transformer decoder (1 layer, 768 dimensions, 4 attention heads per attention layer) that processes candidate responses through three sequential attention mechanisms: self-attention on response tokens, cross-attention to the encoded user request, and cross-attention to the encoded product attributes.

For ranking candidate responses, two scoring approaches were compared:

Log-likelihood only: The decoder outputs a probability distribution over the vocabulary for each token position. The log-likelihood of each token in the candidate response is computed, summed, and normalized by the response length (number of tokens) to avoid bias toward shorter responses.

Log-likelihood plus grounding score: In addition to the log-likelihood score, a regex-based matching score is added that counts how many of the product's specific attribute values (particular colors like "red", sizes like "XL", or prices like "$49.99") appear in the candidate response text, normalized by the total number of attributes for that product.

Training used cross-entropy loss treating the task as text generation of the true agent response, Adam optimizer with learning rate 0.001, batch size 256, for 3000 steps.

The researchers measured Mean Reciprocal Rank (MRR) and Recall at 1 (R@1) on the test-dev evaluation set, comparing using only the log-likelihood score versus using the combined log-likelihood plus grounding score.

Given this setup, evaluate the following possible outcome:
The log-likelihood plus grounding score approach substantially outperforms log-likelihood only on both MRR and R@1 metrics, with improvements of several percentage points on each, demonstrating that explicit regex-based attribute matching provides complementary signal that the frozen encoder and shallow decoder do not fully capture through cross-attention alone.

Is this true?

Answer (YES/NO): NO